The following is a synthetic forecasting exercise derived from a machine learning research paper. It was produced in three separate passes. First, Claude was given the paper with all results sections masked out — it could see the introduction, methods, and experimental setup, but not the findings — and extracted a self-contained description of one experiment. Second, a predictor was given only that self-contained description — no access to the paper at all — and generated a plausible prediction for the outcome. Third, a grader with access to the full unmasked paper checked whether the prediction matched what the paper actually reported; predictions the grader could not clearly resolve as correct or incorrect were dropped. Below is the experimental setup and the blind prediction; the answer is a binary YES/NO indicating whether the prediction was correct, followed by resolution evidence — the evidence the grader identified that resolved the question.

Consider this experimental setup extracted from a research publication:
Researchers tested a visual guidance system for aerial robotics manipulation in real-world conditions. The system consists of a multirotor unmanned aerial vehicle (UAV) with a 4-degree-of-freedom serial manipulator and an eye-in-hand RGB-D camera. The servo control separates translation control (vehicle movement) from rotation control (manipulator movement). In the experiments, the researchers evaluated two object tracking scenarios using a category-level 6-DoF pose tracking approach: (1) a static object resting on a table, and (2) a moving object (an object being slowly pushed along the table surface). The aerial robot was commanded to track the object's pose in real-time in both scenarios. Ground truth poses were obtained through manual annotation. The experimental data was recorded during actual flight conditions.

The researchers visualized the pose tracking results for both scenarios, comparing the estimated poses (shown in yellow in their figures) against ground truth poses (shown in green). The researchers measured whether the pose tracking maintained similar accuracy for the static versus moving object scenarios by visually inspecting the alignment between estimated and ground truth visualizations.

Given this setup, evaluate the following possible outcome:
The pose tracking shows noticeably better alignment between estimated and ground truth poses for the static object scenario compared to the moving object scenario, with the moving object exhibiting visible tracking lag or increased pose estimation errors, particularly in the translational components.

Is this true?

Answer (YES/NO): NO